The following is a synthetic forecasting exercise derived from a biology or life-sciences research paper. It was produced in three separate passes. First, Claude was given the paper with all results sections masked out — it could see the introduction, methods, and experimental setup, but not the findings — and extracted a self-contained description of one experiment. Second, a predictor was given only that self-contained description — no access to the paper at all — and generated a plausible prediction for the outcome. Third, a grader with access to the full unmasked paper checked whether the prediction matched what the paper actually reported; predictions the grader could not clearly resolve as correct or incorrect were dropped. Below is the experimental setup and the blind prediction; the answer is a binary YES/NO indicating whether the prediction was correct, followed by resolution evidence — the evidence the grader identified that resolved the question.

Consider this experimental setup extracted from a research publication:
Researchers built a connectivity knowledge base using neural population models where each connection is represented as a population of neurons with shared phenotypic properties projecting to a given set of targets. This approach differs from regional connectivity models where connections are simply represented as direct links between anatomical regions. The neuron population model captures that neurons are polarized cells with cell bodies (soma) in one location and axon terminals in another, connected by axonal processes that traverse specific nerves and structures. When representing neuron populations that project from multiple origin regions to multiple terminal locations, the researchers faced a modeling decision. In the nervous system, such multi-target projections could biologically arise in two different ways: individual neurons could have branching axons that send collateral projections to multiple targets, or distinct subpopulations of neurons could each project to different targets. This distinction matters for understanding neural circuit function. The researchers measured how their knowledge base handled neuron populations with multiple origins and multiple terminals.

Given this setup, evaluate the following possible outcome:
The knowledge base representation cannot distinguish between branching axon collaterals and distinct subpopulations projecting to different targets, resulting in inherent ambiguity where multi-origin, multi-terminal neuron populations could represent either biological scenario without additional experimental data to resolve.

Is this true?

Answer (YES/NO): YES